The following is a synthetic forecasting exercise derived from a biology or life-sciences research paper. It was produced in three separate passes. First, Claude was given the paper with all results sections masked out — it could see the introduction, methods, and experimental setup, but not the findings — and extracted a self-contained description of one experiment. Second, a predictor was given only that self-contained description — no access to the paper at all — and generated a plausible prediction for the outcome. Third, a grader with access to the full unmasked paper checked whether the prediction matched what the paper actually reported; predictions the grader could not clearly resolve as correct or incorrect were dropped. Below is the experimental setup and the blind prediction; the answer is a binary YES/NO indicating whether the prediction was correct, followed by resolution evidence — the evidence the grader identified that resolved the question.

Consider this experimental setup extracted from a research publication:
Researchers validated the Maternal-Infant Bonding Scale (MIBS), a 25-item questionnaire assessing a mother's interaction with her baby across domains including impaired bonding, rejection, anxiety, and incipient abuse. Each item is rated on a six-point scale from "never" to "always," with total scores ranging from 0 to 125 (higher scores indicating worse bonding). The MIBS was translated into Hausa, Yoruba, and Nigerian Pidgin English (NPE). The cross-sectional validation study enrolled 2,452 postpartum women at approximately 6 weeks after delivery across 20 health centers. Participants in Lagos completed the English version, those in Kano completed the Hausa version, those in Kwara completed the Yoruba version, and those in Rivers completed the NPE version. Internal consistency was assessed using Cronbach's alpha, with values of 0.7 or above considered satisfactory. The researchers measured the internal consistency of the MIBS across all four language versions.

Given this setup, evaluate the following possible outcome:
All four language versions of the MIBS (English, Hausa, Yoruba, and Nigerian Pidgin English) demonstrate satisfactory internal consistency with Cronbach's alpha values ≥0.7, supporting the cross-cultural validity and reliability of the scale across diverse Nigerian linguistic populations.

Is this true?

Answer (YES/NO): NO